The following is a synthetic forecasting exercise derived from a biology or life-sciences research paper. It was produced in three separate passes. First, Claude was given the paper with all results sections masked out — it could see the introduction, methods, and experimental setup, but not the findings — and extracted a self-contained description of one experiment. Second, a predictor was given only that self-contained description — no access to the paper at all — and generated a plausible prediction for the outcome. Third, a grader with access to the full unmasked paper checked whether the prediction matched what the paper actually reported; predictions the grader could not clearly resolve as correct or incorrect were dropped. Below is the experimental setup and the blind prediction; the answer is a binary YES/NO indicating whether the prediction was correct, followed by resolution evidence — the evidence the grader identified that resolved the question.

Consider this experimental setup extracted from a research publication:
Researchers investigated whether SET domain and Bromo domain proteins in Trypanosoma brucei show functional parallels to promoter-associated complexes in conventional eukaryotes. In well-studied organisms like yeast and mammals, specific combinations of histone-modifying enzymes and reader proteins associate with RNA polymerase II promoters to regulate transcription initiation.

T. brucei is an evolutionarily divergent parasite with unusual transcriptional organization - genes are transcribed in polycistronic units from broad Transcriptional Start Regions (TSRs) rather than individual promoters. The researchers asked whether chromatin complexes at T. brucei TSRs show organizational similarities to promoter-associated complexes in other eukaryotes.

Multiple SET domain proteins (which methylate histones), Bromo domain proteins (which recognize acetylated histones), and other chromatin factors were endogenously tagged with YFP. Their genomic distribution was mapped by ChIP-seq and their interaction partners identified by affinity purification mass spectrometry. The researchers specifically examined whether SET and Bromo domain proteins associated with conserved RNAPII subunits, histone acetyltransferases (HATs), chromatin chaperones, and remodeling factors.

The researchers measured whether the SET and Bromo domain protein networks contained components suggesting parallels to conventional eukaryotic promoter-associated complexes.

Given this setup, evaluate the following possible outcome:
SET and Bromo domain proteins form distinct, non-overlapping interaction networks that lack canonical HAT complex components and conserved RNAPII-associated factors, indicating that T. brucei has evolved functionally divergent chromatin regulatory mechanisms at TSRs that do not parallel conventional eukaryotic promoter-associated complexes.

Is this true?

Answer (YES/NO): NO